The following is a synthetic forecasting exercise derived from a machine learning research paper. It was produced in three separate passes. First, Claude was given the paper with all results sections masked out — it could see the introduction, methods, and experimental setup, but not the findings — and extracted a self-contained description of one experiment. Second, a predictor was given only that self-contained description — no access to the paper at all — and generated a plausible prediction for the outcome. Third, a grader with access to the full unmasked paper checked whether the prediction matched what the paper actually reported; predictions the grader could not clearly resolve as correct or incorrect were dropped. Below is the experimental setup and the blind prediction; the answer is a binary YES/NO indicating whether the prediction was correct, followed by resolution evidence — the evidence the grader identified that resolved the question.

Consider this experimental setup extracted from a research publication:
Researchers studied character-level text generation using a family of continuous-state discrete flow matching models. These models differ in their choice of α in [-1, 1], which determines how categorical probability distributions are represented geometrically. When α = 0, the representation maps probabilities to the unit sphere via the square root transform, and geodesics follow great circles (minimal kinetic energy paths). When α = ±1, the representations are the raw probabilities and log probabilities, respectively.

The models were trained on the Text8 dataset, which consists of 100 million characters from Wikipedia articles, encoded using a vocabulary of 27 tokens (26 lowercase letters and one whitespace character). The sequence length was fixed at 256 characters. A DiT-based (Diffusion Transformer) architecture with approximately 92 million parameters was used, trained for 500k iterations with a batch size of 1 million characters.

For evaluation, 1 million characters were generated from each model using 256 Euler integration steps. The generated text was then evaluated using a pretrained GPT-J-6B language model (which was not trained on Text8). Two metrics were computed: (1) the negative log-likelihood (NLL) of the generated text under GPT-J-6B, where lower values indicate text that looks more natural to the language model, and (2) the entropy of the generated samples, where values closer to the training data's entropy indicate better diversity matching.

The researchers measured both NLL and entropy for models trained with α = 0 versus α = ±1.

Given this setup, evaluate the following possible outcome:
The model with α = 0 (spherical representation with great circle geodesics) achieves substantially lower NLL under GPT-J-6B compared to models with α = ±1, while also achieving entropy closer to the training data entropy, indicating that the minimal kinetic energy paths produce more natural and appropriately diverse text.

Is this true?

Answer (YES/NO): NO